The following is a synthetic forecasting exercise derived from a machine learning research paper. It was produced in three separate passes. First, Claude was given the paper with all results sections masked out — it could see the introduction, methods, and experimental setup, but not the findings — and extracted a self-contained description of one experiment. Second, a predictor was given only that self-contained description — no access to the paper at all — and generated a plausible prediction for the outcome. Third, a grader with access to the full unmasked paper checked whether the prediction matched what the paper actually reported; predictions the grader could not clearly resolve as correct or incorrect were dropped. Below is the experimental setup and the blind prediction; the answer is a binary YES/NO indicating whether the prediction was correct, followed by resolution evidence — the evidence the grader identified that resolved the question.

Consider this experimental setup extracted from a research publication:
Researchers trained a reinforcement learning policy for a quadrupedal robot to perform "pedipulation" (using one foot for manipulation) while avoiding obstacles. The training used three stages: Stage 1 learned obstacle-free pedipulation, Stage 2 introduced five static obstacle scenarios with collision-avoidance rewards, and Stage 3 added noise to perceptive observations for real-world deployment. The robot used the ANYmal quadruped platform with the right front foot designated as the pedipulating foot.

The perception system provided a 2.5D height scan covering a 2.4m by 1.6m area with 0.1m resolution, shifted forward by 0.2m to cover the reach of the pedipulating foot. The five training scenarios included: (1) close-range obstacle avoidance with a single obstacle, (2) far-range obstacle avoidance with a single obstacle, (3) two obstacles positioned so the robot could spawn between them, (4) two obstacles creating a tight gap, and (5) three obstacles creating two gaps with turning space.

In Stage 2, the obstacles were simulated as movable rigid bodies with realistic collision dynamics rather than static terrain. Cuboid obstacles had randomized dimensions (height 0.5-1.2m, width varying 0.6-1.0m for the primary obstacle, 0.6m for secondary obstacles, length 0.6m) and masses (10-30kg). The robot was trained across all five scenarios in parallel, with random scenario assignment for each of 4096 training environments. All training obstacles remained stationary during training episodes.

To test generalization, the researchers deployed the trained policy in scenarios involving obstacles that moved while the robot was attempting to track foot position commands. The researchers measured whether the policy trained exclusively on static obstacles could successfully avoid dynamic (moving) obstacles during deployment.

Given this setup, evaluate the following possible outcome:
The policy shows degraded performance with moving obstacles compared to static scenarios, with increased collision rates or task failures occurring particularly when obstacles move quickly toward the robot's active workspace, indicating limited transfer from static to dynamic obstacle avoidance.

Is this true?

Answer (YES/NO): NO